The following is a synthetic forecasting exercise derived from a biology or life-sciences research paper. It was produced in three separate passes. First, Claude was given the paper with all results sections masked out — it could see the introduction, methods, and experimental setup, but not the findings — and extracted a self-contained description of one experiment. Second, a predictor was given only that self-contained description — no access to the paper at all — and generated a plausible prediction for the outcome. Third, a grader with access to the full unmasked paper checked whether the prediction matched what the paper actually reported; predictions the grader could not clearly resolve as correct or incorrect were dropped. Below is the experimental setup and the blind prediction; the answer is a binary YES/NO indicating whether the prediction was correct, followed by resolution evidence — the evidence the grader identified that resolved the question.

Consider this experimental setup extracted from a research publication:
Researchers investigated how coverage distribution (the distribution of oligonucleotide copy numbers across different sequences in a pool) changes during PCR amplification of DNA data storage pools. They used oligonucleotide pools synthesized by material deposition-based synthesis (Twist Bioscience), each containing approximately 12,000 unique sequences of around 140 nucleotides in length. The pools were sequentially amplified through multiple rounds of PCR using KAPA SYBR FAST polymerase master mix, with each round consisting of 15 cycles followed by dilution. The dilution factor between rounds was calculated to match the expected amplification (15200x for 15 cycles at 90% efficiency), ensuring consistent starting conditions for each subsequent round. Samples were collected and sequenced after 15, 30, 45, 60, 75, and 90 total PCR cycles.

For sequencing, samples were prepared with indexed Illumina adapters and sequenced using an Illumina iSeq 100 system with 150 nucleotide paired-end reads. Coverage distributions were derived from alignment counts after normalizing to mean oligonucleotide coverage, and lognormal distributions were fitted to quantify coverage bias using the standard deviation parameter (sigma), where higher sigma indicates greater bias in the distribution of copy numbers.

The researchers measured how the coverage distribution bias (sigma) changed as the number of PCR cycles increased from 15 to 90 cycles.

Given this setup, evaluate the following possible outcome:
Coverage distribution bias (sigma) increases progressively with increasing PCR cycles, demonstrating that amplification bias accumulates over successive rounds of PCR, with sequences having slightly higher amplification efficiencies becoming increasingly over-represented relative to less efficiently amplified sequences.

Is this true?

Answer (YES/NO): YES